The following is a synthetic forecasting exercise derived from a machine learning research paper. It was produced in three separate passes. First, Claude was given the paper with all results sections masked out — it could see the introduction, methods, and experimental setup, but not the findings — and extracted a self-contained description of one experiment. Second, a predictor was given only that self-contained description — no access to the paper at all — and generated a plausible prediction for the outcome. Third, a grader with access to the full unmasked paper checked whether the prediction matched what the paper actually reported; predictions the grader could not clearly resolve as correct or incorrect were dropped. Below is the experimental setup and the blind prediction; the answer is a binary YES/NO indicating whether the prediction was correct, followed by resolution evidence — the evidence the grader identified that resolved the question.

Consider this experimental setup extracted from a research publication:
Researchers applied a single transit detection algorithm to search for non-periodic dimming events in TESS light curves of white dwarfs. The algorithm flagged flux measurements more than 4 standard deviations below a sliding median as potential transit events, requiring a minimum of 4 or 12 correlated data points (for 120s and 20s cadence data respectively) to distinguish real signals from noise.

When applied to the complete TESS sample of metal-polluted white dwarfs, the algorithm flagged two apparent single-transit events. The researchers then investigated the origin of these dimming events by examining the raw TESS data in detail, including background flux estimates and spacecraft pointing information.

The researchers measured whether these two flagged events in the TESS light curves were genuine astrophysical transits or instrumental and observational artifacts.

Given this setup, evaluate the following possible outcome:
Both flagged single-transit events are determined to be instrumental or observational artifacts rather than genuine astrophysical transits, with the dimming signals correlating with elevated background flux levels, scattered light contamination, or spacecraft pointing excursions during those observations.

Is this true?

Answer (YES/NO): YES